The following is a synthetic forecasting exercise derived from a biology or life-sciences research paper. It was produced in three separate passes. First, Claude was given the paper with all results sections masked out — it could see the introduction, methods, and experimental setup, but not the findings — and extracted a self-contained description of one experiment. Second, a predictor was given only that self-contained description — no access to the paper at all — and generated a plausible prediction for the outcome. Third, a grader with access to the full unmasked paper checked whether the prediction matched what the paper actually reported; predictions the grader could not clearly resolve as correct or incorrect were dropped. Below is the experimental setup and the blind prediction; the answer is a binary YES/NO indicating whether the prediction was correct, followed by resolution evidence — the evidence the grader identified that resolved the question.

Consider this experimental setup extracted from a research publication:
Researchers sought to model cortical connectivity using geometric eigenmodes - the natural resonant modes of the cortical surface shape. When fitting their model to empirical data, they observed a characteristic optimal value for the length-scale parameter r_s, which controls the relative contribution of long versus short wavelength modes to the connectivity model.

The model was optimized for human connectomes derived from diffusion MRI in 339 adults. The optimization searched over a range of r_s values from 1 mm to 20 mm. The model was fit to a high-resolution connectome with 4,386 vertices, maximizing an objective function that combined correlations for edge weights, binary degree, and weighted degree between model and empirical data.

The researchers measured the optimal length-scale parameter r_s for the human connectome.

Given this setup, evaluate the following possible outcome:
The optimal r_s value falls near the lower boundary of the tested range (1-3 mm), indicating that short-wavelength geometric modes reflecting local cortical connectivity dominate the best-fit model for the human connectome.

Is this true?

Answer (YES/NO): NO